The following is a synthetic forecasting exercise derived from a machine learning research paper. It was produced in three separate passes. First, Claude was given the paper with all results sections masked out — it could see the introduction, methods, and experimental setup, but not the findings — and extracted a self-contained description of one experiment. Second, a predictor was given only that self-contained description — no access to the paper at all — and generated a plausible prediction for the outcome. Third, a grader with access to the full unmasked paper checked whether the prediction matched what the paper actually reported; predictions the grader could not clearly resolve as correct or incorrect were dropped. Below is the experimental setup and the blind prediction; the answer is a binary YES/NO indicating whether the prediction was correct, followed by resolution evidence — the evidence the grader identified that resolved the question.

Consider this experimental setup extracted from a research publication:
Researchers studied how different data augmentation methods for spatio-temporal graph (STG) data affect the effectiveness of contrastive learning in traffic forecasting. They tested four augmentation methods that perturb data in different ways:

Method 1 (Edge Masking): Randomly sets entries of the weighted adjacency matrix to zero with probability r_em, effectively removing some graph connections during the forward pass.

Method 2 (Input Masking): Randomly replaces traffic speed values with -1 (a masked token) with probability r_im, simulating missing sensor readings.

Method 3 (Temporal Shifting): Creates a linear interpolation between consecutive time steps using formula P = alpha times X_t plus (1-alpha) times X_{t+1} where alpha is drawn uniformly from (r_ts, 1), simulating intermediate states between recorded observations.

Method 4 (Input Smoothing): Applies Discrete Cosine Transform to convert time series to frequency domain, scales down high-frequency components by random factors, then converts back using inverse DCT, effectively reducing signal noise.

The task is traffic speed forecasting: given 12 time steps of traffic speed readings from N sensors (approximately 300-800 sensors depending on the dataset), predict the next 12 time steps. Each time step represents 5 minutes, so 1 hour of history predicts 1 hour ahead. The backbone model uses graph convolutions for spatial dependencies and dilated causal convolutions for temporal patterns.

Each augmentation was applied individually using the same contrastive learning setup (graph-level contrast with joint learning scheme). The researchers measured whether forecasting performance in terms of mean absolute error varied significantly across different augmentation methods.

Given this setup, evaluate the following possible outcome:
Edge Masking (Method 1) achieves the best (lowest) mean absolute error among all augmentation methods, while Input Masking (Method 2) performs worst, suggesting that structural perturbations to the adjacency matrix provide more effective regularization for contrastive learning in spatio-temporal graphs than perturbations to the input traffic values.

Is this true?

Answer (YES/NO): NO